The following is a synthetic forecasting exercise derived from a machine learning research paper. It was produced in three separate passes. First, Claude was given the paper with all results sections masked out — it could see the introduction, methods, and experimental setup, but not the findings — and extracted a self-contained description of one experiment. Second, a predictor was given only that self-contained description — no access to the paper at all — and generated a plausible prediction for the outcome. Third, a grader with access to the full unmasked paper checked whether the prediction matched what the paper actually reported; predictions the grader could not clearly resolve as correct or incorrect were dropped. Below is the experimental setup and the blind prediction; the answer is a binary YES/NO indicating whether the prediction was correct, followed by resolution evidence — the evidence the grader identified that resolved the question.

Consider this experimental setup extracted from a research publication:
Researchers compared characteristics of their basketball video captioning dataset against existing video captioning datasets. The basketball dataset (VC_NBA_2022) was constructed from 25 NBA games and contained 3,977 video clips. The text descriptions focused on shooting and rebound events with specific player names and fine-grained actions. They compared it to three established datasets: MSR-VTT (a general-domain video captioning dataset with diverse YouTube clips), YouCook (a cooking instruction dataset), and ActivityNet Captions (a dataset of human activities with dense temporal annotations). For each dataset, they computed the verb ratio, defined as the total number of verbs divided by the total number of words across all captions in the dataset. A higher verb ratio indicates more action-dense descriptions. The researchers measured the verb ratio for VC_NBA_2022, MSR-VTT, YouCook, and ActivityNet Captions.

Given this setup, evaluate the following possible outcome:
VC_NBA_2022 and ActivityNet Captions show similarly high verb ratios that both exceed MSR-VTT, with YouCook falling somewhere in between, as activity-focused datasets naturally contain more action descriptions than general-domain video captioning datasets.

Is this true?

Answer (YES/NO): NO